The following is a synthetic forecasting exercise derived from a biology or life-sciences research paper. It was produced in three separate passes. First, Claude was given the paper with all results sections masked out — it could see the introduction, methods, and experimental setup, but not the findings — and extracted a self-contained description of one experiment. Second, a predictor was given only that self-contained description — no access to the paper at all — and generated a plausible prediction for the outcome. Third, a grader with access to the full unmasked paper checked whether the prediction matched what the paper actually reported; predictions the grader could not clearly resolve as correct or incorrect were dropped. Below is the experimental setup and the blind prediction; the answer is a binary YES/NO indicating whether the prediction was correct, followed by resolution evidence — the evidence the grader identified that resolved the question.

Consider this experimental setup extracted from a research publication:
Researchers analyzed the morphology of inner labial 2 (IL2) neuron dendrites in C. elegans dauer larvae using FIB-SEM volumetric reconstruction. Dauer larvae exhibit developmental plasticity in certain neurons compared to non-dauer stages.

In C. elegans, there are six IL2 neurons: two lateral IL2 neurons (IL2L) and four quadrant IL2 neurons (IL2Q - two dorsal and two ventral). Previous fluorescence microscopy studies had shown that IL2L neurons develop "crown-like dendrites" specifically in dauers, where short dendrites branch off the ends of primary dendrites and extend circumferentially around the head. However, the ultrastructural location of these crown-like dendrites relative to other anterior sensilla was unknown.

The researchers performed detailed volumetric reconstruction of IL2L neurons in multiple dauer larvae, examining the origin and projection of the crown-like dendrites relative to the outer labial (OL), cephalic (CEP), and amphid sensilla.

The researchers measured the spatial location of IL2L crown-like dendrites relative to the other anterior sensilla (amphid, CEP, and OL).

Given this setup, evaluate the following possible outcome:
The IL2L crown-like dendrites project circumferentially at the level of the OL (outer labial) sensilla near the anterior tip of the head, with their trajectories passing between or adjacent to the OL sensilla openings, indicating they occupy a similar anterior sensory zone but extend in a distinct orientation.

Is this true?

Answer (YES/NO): NO